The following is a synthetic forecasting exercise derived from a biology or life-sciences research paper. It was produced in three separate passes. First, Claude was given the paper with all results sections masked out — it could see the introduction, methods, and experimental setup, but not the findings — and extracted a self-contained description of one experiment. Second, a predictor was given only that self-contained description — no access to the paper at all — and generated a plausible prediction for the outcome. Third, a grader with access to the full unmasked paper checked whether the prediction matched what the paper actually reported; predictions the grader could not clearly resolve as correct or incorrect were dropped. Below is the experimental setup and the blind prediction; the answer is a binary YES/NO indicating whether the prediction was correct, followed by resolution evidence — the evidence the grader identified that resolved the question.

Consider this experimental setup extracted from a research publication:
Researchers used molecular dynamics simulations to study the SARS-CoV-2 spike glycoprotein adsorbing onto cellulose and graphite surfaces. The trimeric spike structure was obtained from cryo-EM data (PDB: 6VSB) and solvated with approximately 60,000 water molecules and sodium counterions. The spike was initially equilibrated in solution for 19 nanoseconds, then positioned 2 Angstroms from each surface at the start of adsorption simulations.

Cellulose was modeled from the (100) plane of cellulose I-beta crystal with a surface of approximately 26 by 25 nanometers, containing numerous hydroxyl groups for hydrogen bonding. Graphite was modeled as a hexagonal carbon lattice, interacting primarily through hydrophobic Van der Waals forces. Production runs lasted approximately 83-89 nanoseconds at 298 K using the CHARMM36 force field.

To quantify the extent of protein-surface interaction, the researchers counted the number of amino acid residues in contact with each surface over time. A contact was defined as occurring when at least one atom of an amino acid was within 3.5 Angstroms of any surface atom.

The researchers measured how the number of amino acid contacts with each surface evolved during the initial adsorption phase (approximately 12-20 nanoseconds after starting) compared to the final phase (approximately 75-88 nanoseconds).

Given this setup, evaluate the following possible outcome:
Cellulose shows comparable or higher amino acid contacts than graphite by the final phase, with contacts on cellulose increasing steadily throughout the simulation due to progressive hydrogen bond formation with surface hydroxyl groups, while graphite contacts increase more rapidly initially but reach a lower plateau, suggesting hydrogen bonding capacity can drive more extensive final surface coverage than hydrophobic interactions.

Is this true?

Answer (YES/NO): NO